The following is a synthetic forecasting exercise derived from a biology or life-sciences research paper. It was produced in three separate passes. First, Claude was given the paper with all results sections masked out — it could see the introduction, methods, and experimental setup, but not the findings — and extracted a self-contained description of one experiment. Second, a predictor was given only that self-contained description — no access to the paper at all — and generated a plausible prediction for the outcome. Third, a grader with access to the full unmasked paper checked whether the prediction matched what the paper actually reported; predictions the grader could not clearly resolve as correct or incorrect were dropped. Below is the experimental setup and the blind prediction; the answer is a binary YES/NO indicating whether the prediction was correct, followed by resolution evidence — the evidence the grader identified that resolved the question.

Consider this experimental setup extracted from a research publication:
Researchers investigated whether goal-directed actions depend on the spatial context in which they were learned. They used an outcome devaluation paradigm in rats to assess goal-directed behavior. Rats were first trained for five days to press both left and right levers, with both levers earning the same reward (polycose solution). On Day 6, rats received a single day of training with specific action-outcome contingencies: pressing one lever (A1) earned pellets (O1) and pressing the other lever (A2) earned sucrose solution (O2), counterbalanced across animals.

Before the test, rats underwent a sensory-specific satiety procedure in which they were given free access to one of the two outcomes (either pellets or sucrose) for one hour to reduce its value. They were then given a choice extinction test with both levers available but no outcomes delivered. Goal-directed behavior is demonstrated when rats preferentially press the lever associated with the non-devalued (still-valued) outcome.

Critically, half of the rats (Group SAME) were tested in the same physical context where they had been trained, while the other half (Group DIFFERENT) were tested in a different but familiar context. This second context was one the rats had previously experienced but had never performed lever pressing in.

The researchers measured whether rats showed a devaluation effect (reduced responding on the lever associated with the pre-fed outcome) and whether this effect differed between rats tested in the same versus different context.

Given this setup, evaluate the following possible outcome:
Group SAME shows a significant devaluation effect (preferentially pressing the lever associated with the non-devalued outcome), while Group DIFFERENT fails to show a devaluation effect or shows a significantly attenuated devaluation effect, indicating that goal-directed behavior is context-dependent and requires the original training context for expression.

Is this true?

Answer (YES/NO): YES